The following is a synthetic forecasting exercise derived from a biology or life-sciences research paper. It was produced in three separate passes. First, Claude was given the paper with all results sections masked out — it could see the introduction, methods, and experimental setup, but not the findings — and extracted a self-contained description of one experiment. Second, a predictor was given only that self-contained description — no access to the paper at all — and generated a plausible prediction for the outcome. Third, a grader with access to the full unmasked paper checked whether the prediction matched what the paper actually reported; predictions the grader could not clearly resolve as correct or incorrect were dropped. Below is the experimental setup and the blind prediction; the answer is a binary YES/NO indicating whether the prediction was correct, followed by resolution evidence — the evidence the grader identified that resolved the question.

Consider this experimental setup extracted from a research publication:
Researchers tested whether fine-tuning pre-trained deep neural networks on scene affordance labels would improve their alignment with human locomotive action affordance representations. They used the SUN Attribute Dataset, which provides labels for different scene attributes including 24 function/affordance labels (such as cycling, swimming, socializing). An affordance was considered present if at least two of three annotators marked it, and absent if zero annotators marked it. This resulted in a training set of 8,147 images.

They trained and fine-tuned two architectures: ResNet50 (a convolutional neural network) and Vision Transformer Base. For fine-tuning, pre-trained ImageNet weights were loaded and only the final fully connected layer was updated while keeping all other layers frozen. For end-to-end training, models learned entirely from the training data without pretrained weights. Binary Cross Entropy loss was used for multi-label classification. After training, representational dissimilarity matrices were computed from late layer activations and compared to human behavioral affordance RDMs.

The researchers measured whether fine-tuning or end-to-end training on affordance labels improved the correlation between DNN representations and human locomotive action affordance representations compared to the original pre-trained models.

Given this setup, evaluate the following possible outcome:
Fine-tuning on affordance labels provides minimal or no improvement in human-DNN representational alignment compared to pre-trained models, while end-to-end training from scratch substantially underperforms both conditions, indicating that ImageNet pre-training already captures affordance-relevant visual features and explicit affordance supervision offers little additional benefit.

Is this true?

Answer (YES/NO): NO